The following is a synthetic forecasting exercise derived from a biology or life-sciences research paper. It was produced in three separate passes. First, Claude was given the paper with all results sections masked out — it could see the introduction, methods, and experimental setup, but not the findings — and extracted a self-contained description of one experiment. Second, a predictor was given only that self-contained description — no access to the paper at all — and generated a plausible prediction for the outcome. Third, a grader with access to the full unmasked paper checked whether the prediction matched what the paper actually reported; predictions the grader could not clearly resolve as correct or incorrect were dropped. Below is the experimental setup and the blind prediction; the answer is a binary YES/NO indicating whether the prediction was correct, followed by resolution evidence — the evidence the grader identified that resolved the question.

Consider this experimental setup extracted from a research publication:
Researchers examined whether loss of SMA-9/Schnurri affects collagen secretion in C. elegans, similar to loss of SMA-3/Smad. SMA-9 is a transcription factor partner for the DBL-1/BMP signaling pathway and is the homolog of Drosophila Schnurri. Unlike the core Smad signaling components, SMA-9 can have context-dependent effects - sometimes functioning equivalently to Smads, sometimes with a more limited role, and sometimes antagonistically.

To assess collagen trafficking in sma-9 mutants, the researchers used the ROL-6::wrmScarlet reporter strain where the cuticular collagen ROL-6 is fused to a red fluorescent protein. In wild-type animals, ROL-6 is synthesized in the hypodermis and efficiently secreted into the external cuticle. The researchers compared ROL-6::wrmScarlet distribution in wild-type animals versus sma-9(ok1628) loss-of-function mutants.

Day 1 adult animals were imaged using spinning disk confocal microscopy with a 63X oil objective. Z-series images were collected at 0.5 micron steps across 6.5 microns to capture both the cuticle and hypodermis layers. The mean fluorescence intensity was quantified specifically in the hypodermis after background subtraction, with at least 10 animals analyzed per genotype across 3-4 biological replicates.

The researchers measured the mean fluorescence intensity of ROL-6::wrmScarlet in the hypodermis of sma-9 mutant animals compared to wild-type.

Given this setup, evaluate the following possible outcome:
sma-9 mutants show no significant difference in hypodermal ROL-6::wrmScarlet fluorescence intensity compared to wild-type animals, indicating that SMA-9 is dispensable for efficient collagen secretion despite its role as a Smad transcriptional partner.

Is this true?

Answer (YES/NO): NO